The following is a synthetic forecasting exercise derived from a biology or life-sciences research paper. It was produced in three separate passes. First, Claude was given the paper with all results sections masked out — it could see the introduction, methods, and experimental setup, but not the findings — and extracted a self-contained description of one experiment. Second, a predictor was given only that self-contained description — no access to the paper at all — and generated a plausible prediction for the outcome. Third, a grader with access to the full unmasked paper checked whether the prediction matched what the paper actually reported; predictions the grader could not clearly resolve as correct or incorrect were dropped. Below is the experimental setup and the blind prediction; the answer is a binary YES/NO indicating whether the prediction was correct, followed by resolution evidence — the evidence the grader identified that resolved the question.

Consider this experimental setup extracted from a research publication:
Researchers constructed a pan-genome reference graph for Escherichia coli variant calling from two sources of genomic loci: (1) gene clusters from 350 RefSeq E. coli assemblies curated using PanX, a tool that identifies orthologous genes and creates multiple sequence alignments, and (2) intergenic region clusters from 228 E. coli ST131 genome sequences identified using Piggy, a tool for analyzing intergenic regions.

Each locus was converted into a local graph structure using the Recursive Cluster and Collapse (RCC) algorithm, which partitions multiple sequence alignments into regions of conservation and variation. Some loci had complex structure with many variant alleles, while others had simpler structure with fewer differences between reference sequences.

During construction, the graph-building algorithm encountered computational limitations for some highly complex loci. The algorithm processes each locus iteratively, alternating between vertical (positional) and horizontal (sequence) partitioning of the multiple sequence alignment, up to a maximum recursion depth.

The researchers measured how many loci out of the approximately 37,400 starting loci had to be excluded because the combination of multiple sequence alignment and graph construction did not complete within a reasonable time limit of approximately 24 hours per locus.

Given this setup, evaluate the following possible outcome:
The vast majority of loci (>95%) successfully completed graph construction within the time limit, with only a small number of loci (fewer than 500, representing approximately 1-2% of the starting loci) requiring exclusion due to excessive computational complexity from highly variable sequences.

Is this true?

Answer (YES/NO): NO